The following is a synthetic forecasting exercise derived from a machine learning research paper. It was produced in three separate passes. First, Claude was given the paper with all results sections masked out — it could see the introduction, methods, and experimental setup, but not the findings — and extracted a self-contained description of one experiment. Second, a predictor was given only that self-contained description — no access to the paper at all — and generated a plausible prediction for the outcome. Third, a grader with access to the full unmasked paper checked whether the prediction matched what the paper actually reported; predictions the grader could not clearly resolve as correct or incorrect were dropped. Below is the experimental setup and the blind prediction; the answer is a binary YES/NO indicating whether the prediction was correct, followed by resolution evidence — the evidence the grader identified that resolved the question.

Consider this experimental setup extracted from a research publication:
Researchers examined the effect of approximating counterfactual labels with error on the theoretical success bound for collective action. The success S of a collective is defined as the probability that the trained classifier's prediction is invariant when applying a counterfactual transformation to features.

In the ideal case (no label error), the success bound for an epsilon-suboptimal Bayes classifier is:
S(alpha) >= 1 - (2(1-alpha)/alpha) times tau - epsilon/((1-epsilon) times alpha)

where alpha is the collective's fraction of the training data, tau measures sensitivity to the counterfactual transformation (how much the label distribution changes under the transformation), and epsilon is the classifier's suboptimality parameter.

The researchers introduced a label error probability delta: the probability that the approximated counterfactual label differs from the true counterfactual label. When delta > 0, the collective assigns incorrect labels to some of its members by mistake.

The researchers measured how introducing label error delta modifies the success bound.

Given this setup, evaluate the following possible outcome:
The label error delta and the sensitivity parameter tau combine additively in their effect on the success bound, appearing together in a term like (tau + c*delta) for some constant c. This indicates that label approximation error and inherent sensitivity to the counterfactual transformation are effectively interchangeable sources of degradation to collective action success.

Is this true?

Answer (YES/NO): NO